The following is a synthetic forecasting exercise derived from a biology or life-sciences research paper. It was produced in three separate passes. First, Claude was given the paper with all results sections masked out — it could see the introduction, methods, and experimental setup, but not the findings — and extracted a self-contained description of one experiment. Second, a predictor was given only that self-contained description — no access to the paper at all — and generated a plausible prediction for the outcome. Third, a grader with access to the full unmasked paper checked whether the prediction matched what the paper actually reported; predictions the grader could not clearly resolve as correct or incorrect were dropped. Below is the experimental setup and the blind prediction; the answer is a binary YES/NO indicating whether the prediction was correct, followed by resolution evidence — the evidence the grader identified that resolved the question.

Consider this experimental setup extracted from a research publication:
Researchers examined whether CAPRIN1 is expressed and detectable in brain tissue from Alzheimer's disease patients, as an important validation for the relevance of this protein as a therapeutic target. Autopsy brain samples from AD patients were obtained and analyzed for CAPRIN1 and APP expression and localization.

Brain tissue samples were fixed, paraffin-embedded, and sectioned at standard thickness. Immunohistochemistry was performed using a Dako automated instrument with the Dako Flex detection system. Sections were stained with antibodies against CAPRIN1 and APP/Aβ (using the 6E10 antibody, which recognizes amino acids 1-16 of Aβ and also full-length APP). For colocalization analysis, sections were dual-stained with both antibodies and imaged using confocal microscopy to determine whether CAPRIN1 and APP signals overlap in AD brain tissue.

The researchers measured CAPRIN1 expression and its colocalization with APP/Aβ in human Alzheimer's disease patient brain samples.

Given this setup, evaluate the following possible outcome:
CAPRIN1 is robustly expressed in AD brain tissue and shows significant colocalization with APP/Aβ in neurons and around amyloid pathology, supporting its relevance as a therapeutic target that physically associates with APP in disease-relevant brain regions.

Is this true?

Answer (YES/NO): YES